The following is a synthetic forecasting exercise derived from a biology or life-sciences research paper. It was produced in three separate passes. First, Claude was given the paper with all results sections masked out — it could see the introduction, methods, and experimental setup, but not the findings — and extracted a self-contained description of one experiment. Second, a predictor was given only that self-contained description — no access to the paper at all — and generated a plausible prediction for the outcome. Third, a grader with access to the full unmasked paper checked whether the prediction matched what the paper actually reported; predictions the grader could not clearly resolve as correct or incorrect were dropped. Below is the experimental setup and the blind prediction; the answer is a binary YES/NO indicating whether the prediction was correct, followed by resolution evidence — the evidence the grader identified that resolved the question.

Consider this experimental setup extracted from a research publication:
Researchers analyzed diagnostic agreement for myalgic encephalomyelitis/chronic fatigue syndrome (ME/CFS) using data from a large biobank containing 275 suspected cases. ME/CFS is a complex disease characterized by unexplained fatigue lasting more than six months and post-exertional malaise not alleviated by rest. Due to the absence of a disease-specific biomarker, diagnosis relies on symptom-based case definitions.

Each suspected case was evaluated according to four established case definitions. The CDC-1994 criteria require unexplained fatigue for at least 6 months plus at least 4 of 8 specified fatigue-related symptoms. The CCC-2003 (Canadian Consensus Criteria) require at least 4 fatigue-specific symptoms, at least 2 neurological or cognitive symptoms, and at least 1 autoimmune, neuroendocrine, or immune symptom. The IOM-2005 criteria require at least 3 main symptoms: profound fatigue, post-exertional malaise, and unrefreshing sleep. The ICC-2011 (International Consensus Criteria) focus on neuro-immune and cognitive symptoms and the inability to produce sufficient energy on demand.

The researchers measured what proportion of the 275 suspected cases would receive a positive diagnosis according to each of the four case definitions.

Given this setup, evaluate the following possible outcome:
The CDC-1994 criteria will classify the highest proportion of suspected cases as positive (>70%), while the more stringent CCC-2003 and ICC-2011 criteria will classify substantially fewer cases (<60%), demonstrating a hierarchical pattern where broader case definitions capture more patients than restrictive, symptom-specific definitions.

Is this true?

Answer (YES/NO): NO